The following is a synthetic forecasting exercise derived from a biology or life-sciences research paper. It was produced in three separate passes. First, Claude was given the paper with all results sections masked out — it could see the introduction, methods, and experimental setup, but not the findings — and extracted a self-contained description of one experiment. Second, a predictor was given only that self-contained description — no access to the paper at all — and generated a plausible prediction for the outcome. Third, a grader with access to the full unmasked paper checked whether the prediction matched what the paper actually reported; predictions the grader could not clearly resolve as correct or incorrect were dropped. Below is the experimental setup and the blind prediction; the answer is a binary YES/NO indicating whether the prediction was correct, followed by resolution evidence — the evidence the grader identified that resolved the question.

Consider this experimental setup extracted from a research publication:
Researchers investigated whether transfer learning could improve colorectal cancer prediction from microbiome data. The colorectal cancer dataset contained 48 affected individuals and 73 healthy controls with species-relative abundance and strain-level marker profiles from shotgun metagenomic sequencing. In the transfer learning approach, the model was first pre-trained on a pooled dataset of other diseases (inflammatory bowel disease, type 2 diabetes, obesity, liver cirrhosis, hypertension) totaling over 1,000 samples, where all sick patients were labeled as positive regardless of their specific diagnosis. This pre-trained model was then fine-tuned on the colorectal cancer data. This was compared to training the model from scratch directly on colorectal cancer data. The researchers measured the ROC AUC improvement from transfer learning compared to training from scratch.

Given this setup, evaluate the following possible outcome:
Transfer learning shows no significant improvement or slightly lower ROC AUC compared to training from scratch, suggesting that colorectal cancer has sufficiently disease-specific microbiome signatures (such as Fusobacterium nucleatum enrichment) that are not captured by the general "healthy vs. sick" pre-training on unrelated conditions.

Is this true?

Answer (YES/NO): YES